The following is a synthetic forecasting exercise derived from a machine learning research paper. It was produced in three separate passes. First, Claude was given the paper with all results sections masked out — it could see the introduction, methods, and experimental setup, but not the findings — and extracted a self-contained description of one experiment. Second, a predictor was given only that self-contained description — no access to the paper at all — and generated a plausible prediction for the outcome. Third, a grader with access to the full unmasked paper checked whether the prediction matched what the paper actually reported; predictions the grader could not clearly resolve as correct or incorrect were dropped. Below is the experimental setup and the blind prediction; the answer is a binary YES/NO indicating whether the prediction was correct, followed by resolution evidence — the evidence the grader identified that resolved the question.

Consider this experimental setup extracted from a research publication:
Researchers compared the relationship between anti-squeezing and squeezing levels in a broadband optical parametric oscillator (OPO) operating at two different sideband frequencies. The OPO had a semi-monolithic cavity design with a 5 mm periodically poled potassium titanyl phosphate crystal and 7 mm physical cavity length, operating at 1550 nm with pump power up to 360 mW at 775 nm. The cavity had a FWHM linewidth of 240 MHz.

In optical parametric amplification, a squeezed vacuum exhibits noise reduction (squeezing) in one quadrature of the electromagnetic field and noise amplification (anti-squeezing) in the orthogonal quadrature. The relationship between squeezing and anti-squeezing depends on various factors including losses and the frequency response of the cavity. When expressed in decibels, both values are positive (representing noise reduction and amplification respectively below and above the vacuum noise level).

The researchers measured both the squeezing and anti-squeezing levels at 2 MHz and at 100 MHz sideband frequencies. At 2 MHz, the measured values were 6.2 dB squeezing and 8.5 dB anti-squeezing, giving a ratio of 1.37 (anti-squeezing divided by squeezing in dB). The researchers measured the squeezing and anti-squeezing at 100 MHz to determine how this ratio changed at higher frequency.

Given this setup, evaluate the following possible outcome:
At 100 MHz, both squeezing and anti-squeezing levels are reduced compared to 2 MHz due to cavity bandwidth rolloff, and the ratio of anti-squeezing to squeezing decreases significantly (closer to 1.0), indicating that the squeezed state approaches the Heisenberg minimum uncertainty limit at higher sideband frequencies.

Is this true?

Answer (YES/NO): YES